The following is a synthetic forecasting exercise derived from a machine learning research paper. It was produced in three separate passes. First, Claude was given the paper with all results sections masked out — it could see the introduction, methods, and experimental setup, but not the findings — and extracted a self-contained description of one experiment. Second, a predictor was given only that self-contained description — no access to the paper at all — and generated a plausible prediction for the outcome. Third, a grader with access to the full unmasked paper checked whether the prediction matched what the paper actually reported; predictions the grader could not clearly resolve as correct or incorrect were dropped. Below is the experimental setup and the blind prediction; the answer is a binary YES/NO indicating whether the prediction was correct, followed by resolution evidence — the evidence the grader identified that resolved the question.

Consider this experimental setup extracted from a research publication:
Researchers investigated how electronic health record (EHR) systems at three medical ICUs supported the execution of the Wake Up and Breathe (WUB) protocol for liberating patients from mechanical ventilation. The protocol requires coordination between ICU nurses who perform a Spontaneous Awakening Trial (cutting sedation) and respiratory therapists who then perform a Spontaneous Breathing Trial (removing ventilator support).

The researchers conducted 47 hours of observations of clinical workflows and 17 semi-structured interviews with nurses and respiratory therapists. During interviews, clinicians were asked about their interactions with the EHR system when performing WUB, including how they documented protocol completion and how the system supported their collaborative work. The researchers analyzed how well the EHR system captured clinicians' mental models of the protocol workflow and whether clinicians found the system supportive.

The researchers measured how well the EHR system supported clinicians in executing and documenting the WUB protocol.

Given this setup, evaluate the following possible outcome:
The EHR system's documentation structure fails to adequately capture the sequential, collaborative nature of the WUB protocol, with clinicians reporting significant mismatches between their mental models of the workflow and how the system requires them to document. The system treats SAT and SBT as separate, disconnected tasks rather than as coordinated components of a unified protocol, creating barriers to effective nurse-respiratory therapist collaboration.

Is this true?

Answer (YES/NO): YES